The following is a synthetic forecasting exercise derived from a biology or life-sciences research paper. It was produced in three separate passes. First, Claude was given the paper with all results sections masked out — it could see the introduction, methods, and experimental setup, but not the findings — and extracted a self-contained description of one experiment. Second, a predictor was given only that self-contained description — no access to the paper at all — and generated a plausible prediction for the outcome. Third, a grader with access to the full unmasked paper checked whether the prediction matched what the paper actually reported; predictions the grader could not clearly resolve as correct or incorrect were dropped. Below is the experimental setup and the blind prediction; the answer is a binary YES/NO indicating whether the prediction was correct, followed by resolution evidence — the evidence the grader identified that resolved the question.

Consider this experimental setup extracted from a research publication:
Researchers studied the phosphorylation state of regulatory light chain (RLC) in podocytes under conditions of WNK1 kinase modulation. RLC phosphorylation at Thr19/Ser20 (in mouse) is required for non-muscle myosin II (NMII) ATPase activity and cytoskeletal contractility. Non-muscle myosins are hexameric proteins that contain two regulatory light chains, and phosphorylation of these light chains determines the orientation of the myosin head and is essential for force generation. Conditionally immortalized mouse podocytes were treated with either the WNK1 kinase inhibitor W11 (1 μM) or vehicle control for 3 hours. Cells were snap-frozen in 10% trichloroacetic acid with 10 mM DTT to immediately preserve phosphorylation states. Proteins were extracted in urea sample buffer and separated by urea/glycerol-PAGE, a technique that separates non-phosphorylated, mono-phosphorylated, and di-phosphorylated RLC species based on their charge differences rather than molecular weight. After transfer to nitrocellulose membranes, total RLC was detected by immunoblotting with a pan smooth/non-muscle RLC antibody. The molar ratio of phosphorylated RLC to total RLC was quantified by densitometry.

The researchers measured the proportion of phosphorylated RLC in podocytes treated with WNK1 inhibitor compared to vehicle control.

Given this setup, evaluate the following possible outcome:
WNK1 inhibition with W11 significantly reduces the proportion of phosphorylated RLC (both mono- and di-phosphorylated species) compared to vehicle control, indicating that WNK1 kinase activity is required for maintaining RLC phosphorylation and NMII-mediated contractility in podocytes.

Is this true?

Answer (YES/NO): YES